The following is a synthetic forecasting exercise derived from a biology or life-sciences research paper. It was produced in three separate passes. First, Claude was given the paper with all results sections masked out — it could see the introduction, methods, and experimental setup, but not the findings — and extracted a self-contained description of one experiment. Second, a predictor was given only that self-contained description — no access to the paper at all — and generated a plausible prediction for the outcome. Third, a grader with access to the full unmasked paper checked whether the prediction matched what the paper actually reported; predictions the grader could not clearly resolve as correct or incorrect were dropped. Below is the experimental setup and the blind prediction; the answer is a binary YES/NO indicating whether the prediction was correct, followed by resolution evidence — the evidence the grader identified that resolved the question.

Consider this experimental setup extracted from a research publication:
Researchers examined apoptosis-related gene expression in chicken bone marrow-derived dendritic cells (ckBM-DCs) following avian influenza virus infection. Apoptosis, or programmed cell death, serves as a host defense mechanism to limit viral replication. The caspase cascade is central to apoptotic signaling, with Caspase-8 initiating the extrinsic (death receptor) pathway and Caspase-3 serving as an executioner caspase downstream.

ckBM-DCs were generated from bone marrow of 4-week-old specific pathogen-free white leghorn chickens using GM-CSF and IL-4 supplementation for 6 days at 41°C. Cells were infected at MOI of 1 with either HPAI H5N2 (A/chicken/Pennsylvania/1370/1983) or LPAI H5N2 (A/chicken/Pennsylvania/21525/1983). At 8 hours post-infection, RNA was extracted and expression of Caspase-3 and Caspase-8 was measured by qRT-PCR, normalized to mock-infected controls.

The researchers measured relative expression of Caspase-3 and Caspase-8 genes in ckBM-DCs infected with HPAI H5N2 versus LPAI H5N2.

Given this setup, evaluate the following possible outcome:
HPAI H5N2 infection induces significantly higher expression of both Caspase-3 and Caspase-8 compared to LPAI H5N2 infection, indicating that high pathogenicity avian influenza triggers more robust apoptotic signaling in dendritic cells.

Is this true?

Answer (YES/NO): YES